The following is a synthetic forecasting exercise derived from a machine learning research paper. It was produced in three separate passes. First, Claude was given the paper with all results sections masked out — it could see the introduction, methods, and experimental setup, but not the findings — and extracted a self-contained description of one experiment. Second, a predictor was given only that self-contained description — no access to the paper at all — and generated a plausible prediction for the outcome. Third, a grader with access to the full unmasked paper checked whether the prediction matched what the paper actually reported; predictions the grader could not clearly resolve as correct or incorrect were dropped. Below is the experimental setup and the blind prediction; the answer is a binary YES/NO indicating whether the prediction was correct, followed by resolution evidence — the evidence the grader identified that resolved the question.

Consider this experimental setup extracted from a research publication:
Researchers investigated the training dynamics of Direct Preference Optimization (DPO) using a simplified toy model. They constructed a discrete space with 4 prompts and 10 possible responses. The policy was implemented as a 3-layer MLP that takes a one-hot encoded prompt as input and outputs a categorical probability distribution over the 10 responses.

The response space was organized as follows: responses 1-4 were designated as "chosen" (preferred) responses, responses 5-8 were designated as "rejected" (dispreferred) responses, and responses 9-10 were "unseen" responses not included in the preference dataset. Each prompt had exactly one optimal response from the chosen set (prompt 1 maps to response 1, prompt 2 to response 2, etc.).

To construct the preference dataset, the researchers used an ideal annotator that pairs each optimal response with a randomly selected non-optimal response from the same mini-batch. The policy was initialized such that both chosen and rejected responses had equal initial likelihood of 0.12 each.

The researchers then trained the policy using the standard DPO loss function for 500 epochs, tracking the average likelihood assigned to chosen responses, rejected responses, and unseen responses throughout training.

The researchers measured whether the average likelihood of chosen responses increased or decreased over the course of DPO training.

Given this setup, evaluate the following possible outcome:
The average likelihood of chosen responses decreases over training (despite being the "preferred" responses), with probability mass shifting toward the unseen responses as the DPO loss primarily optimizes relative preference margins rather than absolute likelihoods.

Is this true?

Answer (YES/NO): NO